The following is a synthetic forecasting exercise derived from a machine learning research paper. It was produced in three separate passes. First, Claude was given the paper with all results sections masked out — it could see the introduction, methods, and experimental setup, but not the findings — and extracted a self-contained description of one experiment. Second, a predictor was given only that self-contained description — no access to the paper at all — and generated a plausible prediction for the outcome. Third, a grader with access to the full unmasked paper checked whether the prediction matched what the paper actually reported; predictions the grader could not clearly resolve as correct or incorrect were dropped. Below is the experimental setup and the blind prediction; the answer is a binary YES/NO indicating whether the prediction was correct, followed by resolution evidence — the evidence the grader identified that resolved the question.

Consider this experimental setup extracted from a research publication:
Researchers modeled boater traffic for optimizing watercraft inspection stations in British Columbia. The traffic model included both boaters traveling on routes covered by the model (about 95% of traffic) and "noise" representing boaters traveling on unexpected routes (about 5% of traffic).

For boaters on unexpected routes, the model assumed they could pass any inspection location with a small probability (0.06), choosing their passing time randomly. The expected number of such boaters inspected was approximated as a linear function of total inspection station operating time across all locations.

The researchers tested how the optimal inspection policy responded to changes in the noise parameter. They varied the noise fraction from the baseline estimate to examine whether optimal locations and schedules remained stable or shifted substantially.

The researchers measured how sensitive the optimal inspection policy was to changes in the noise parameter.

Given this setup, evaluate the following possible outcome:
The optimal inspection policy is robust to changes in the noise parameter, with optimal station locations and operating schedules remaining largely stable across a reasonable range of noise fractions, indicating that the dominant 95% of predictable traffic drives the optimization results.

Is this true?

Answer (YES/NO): YES